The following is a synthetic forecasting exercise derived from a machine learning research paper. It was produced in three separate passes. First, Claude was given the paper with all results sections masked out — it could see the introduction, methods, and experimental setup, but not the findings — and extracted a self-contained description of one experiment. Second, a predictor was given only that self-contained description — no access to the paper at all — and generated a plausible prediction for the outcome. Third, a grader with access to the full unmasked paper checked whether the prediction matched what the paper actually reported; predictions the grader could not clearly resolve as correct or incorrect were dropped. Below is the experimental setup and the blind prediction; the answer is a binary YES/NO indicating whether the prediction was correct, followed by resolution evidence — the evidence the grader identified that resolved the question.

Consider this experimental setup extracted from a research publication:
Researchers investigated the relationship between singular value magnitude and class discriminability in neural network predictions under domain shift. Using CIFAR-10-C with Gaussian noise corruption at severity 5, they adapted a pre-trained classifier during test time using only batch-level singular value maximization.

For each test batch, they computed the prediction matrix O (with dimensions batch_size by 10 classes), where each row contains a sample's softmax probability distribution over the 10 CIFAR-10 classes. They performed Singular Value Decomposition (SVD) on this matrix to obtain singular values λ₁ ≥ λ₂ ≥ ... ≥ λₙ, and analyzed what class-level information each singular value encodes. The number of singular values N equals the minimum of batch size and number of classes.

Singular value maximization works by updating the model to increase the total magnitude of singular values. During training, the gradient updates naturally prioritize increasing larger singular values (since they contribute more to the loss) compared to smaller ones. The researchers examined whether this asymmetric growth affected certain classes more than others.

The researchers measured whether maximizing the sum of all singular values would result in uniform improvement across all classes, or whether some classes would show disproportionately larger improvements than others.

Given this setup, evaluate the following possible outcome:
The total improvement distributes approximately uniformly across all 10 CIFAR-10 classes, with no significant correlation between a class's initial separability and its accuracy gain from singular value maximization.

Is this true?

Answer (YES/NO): NO